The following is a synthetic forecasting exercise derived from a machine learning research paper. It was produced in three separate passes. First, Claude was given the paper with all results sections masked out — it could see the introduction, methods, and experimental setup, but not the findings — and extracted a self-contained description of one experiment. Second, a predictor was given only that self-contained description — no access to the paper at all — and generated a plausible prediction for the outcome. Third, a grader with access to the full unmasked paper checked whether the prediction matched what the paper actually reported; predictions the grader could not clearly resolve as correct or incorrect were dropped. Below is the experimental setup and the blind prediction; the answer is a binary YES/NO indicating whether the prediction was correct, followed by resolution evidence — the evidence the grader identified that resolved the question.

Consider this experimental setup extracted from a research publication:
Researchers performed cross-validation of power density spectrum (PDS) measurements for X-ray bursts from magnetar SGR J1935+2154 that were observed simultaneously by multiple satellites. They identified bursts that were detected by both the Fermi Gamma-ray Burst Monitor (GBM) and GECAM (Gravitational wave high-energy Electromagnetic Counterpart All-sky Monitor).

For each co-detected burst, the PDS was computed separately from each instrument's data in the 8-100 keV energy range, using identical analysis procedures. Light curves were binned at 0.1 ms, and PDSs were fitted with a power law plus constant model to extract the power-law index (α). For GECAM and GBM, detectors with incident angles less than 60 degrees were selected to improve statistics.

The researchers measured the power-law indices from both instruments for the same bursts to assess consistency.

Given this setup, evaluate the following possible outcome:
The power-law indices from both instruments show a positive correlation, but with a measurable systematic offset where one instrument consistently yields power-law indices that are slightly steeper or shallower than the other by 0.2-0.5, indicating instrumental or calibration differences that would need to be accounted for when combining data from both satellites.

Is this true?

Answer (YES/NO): NO